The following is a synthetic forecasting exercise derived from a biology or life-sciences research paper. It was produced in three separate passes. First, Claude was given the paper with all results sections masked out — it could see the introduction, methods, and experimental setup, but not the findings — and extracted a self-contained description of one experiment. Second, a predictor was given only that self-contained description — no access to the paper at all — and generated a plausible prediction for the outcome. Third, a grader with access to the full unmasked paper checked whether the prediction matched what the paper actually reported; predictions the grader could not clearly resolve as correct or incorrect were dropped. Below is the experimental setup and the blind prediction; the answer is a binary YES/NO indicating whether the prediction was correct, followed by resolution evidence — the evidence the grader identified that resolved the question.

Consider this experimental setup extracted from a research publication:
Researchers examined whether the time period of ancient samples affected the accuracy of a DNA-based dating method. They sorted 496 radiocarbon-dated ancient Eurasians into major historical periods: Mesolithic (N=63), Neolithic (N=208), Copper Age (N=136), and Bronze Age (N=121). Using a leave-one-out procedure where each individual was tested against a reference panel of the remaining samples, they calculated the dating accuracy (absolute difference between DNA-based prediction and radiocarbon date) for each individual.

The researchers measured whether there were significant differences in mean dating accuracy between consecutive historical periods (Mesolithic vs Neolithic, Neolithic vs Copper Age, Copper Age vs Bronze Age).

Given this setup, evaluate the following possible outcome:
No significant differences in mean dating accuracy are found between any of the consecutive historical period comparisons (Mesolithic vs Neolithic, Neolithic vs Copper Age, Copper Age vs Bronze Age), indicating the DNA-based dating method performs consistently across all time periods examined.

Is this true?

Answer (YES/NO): YES